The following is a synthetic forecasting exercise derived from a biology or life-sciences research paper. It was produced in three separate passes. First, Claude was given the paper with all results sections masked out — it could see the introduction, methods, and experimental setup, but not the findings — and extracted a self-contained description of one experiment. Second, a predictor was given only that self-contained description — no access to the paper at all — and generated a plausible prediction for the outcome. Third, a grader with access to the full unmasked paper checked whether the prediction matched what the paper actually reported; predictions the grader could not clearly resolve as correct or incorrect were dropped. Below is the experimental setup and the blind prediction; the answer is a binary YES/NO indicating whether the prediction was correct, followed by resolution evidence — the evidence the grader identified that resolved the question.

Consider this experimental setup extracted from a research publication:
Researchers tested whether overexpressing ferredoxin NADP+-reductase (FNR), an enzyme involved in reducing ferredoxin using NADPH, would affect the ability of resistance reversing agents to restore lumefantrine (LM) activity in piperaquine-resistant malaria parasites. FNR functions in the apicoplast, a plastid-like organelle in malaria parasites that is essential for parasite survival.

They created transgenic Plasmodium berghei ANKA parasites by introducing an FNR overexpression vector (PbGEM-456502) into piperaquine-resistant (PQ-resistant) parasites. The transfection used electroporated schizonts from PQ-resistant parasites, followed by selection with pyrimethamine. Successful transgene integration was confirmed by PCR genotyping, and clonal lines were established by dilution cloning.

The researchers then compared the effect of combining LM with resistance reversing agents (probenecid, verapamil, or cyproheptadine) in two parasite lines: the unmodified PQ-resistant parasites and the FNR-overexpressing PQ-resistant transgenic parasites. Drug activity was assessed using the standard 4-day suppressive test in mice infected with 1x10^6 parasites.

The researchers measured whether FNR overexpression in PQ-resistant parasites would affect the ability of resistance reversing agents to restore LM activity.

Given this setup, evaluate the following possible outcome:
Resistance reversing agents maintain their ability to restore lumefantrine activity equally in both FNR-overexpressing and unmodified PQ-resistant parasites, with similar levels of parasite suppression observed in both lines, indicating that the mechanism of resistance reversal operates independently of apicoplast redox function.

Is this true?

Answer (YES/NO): NO